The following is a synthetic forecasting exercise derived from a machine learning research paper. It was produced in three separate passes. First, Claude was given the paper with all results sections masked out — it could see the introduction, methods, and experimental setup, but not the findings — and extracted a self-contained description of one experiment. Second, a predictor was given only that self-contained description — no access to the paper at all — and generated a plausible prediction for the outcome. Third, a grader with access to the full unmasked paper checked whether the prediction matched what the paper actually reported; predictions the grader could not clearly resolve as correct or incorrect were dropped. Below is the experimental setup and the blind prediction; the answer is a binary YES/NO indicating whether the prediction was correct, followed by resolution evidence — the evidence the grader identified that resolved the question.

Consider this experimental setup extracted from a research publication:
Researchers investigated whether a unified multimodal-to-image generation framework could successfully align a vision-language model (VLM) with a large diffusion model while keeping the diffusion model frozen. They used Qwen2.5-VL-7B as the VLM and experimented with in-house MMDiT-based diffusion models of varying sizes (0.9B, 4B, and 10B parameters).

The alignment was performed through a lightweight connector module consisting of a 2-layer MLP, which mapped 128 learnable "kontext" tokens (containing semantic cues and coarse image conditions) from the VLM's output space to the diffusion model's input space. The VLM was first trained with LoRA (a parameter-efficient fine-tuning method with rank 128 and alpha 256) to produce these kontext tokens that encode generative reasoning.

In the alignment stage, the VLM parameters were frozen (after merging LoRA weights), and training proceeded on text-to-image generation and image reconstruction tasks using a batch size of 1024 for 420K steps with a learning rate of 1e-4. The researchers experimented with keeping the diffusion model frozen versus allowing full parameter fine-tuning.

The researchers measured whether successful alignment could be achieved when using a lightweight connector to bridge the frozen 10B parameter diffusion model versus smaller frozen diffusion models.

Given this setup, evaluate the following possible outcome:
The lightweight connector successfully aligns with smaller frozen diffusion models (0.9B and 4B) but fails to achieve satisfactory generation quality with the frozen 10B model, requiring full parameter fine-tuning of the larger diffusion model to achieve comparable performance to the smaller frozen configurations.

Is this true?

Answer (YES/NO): NO